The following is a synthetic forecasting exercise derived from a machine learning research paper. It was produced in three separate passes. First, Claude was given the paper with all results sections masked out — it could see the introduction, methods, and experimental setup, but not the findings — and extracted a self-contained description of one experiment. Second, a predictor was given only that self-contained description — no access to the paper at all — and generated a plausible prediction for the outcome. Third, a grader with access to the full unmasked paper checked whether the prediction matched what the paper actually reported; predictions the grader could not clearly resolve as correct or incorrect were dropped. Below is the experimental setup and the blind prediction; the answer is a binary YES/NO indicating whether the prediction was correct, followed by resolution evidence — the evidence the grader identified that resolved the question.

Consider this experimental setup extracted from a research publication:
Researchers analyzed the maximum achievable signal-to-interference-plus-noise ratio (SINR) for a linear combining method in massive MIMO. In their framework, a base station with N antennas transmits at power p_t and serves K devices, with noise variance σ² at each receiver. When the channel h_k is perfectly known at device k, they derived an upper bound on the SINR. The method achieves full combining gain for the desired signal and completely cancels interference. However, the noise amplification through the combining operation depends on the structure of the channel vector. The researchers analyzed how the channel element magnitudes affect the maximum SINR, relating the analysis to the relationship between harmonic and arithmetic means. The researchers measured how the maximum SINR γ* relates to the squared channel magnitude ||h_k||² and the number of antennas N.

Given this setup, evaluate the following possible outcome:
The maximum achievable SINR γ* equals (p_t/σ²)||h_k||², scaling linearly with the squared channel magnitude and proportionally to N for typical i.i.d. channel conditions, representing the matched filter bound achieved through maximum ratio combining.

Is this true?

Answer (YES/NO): NO